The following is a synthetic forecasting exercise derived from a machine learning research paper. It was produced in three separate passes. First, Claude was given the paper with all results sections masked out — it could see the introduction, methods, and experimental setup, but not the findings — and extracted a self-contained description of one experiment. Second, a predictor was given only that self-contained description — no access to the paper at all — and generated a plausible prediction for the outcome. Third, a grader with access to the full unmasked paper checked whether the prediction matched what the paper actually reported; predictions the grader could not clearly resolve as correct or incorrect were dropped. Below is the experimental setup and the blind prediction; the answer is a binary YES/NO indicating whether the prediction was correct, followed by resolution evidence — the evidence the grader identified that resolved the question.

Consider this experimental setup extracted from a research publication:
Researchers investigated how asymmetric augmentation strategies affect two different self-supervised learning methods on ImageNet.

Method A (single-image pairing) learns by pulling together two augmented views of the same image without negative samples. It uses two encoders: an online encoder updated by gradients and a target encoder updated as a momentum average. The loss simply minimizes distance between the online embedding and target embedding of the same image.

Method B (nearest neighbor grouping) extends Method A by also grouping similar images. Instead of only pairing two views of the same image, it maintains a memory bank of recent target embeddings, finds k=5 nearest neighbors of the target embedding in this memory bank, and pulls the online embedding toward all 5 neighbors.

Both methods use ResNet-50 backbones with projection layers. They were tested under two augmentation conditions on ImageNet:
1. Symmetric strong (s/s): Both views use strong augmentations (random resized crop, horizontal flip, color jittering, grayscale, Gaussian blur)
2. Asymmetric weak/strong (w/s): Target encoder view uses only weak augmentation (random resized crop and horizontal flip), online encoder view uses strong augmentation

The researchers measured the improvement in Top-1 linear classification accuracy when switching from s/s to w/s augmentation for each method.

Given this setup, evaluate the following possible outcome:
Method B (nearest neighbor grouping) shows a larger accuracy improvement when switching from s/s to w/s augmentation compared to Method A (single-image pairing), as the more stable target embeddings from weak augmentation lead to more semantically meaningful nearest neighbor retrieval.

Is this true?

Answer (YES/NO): YES